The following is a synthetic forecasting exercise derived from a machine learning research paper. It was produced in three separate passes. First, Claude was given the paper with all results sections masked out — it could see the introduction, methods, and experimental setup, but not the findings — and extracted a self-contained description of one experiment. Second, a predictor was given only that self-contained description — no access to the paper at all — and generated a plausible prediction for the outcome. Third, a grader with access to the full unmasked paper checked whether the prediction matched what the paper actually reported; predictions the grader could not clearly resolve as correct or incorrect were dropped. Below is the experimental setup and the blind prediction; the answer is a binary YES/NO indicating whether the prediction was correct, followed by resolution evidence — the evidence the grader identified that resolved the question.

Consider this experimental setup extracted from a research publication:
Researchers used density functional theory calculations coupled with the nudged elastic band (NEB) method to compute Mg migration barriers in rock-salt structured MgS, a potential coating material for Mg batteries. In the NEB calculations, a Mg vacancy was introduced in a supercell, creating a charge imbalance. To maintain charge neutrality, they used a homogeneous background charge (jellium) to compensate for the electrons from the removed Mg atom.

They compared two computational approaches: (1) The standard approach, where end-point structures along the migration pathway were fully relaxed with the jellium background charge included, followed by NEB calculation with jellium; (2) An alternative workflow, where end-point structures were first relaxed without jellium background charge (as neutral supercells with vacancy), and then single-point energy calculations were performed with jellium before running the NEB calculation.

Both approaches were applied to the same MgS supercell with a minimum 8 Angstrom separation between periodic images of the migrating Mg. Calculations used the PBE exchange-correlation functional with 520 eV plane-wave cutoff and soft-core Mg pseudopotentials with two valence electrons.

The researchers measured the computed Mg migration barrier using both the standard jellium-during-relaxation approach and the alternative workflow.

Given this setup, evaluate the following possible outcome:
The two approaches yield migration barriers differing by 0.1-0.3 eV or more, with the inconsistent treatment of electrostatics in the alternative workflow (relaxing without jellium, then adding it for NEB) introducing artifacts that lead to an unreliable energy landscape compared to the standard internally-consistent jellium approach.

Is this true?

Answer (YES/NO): NO